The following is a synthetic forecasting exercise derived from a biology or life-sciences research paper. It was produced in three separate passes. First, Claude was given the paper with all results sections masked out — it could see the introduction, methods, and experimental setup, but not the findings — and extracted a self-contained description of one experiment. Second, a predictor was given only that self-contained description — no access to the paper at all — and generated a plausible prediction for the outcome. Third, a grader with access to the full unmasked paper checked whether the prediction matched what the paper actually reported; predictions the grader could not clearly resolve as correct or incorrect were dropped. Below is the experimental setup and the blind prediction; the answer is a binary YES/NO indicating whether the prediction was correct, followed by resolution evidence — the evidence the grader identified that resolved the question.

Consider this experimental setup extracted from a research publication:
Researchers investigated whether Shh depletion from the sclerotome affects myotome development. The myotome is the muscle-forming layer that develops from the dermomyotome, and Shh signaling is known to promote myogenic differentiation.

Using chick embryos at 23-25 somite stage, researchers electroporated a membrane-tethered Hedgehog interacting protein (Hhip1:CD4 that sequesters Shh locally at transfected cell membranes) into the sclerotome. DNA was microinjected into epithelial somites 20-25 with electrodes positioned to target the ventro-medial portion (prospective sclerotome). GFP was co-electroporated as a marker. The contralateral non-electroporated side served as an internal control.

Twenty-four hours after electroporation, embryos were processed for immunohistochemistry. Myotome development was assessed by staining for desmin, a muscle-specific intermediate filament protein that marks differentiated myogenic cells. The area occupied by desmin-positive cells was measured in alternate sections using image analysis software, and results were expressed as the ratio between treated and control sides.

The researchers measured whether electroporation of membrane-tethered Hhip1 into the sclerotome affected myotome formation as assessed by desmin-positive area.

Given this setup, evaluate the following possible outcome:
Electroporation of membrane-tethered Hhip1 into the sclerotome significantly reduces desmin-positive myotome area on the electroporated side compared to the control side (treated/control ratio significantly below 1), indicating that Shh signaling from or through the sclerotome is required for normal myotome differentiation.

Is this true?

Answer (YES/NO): YES